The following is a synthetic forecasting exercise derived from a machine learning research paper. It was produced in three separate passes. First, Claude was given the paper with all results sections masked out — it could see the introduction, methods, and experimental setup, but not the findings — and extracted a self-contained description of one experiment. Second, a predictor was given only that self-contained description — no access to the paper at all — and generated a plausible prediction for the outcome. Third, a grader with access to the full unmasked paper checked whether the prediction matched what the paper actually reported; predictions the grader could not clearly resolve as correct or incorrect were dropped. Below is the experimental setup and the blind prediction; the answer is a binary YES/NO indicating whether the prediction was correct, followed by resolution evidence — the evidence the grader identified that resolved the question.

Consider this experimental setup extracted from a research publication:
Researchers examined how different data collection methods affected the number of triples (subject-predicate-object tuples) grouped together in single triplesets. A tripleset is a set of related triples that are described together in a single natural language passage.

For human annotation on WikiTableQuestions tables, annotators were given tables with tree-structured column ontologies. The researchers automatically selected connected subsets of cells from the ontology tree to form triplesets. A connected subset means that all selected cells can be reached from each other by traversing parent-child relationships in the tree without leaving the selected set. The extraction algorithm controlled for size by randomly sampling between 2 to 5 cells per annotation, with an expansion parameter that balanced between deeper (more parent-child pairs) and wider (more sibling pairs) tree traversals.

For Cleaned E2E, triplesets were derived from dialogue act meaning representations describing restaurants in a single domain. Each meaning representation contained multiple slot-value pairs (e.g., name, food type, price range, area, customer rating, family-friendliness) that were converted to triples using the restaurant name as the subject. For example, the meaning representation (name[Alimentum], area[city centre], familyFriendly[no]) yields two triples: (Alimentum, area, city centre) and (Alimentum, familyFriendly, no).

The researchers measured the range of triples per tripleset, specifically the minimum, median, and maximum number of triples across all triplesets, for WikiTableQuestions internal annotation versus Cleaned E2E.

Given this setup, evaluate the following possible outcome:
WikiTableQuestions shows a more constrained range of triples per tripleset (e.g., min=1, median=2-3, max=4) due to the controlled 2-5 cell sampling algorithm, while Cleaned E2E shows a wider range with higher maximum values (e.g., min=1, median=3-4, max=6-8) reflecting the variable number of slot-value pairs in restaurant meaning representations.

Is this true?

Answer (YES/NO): NO